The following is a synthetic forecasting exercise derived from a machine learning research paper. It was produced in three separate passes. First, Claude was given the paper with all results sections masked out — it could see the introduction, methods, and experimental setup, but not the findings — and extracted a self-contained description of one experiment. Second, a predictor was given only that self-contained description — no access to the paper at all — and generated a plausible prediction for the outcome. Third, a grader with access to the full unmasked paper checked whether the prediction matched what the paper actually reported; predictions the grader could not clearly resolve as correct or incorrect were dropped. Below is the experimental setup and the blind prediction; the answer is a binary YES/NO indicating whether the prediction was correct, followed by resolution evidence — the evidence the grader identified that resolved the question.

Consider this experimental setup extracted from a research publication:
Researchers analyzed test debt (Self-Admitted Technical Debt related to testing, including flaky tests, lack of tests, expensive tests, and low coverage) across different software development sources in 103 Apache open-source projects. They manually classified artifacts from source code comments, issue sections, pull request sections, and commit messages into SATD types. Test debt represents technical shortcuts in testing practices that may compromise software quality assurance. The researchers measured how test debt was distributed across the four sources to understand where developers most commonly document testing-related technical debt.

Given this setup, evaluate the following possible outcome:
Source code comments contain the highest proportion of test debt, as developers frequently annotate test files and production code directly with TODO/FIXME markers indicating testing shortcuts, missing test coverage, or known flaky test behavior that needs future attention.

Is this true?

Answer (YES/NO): NO